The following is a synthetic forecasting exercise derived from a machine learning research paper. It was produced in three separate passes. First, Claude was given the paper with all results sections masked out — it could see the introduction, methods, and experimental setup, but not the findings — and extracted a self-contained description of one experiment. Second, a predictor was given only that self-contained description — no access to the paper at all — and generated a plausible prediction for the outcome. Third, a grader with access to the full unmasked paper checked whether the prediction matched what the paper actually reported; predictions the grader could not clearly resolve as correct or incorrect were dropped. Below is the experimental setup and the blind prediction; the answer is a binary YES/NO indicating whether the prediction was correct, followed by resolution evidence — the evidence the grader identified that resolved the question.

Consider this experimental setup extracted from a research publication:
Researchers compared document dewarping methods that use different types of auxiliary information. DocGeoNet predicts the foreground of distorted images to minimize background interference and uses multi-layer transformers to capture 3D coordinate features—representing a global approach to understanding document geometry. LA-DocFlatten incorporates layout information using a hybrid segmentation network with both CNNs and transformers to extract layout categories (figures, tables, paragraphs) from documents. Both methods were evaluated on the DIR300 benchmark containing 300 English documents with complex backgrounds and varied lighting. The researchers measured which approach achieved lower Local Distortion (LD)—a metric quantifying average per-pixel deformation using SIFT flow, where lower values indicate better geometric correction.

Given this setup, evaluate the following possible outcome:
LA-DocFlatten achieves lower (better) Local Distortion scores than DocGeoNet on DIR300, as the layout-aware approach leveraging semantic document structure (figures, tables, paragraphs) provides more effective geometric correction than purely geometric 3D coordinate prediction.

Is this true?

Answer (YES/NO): YES